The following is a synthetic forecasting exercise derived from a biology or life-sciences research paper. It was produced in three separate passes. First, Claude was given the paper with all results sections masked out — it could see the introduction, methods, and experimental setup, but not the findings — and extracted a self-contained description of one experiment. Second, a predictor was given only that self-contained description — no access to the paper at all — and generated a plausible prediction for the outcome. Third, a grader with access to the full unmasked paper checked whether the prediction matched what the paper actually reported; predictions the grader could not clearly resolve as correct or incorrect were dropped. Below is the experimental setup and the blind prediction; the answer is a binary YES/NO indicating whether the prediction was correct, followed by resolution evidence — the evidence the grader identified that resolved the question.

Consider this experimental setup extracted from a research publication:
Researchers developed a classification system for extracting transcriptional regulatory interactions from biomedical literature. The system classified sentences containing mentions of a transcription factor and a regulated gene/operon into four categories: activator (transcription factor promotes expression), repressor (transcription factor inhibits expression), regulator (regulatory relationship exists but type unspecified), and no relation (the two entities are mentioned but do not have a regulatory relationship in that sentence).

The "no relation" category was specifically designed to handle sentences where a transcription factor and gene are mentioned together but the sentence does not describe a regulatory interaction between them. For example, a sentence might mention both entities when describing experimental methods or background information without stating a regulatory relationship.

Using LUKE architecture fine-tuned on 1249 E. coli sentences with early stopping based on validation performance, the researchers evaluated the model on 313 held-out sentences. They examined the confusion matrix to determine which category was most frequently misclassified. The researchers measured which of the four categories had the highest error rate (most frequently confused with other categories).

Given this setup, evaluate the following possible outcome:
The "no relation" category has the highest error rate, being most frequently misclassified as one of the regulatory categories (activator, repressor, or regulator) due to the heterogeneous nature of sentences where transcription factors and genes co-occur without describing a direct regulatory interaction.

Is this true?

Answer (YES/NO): YES